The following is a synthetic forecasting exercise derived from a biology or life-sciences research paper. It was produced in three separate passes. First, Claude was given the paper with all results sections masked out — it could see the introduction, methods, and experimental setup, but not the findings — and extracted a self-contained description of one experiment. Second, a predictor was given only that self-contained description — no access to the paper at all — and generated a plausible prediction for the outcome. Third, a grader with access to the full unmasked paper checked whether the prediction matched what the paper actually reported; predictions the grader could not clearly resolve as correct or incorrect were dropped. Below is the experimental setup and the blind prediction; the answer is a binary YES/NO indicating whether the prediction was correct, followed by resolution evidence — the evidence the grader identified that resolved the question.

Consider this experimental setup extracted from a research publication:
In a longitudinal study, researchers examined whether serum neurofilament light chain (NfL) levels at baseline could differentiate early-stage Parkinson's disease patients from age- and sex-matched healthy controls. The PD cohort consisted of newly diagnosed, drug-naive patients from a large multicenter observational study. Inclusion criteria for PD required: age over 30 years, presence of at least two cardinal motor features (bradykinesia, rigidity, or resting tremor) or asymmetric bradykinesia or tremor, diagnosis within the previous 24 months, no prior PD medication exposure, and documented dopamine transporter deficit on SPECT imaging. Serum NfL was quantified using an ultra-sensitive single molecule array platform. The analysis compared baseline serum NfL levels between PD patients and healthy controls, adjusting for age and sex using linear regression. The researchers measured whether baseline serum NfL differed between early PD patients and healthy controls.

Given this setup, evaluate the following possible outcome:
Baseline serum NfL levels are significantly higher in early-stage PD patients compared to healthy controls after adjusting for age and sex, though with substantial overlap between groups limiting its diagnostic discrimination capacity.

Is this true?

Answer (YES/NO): YES